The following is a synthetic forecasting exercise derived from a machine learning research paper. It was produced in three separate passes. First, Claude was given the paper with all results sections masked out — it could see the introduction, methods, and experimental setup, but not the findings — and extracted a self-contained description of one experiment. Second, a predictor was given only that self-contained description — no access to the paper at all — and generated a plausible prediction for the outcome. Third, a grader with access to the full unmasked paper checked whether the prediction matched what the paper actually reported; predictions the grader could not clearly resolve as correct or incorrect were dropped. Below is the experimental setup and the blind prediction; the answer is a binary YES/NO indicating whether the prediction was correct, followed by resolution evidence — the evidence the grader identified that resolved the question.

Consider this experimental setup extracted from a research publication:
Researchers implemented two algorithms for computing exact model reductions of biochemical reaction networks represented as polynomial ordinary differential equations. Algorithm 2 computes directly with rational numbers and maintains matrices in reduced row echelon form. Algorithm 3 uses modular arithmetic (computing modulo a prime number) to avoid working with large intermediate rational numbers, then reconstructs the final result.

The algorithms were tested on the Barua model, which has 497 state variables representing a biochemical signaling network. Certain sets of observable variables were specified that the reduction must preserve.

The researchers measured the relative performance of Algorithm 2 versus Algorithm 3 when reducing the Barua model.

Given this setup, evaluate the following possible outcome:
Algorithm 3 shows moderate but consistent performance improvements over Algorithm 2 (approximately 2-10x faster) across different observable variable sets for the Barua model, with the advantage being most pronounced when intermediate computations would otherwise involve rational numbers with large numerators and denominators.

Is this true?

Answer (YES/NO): NO